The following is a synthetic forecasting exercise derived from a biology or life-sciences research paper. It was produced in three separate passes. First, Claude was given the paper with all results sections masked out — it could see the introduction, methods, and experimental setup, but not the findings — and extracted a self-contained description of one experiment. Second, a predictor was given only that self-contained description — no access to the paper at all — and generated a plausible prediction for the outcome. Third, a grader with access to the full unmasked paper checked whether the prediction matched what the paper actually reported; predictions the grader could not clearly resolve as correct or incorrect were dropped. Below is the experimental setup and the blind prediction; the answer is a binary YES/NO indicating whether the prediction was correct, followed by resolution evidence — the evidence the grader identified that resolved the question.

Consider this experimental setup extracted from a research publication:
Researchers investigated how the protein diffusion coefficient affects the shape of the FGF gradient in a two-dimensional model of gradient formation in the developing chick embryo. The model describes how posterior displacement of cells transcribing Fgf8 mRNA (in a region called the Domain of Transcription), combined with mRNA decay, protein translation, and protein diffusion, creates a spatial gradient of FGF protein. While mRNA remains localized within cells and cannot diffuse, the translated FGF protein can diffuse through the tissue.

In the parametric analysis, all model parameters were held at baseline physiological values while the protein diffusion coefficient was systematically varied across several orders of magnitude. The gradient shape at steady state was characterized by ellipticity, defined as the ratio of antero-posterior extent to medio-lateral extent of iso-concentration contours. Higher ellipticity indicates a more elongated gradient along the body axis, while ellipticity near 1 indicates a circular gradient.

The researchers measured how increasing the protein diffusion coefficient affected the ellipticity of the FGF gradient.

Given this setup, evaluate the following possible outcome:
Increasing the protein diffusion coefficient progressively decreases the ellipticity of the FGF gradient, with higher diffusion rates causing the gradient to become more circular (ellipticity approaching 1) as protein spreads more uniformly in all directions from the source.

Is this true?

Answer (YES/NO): NO